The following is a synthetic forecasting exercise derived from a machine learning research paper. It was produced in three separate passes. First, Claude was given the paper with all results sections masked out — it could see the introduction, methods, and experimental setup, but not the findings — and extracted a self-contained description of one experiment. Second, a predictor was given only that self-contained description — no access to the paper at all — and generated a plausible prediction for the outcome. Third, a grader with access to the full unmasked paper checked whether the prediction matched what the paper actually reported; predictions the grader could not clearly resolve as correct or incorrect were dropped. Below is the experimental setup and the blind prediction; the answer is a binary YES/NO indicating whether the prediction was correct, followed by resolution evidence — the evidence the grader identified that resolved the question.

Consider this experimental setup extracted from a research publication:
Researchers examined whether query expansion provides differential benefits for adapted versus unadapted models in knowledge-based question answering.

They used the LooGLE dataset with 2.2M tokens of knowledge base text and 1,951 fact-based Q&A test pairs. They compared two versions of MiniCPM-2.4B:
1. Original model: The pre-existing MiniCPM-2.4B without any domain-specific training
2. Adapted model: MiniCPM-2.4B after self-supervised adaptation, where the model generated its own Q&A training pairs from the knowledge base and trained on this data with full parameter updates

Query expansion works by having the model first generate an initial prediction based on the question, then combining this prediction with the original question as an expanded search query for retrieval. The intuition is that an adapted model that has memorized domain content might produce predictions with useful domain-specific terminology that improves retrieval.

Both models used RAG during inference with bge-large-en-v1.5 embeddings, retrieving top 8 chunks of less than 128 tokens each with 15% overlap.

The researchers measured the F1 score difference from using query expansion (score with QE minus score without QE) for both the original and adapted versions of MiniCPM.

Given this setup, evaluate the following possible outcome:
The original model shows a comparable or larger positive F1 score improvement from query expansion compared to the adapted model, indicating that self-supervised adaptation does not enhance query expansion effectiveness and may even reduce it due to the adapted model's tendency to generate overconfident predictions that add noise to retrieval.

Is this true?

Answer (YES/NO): YES